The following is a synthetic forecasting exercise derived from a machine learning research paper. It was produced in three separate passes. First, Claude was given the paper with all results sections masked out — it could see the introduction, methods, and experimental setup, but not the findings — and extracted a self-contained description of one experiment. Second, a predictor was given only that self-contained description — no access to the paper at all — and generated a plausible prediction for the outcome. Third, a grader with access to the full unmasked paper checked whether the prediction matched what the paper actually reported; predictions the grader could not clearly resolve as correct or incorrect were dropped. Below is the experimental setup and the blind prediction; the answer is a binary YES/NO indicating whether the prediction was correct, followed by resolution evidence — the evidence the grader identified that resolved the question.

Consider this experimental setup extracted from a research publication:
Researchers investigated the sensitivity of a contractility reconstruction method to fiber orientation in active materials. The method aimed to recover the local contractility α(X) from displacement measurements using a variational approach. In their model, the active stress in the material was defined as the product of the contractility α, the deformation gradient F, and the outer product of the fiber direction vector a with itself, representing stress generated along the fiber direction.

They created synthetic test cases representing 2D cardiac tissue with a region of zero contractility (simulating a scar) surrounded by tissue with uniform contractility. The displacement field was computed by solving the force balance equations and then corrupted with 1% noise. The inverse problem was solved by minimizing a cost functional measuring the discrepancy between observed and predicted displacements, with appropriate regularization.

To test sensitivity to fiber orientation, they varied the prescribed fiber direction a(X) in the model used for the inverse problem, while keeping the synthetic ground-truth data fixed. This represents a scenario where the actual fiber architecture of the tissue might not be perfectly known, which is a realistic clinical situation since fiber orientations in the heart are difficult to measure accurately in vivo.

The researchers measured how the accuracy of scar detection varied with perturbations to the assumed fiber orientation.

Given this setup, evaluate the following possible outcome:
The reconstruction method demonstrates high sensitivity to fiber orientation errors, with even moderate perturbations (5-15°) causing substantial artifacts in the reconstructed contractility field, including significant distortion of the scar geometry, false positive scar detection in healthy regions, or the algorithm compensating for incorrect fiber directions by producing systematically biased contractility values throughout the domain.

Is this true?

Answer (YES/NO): NO